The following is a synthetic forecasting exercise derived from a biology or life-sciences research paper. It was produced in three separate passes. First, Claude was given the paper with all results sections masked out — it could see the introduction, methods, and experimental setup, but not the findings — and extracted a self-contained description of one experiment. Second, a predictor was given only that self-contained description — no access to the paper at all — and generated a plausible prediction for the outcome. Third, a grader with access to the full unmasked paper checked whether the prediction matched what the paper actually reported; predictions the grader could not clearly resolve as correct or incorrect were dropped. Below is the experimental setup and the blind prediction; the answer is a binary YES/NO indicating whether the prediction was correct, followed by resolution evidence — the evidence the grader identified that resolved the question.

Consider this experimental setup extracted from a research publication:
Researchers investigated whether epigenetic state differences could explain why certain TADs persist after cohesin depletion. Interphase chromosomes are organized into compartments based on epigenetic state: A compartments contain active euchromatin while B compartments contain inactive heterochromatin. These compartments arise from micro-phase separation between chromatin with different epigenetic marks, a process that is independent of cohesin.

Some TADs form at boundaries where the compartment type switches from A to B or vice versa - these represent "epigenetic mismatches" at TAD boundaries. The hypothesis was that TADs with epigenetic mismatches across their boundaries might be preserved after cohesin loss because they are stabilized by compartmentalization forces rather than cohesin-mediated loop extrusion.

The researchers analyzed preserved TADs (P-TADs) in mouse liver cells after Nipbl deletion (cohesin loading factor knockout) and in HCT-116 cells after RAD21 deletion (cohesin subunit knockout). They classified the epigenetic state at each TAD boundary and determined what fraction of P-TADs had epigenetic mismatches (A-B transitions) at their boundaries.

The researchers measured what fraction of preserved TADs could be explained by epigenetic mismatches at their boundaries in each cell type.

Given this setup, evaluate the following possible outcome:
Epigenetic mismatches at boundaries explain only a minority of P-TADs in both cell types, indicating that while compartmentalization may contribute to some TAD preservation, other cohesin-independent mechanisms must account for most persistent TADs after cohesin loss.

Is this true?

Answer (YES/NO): YES